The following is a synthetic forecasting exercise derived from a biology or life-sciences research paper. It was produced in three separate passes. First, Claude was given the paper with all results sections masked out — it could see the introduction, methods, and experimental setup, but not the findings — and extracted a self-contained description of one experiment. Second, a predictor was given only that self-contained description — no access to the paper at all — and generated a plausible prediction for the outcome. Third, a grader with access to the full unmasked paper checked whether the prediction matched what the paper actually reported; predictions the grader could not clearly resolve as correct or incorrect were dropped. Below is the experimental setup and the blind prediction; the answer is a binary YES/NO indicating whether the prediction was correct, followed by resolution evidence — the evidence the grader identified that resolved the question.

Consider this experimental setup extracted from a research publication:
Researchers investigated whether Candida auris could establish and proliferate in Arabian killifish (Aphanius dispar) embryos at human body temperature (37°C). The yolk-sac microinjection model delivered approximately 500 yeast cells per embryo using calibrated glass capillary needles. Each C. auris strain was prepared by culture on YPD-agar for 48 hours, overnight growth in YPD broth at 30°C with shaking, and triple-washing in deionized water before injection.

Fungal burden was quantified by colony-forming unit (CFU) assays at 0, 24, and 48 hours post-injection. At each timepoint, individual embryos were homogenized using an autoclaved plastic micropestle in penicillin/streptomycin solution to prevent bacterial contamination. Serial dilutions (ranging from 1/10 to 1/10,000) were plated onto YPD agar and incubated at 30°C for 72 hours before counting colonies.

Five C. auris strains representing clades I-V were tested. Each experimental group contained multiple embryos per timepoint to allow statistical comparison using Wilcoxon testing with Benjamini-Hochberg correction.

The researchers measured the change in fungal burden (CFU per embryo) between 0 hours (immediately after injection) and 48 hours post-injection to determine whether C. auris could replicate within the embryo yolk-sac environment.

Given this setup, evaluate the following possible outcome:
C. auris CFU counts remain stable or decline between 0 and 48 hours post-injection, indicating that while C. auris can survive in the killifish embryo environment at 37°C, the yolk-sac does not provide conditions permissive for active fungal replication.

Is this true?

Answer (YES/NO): NO